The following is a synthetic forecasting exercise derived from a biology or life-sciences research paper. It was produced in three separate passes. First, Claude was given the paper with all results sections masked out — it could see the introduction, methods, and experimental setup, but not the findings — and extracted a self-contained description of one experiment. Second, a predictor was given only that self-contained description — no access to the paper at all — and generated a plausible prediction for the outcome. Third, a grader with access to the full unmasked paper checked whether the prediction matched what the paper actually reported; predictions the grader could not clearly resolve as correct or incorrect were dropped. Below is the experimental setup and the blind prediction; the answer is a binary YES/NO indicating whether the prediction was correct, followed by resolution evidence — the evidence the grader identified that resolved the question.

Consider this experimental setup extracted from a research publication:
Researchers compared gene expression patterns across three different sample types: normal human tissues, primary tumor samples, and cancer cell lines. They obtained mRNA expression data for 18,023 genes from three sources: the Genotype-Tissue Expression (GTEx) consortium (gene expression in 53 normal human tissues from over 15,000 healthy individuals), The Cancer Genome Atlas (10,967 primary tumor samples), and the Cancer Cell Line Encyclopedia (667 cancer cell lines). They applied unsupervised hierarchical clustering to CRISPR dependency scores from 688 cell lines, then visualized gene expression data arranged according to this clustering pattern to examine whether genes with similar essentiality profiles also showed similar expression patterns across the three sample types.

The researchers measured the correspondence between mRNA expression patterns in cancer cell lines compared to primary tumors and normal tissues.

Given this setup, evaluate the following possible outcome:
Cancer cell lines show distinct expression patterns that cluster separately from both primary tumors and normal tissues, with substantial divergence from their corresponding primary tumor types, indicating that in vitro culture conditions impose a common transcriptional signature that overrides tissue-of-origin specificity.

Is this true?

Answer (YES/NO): NO